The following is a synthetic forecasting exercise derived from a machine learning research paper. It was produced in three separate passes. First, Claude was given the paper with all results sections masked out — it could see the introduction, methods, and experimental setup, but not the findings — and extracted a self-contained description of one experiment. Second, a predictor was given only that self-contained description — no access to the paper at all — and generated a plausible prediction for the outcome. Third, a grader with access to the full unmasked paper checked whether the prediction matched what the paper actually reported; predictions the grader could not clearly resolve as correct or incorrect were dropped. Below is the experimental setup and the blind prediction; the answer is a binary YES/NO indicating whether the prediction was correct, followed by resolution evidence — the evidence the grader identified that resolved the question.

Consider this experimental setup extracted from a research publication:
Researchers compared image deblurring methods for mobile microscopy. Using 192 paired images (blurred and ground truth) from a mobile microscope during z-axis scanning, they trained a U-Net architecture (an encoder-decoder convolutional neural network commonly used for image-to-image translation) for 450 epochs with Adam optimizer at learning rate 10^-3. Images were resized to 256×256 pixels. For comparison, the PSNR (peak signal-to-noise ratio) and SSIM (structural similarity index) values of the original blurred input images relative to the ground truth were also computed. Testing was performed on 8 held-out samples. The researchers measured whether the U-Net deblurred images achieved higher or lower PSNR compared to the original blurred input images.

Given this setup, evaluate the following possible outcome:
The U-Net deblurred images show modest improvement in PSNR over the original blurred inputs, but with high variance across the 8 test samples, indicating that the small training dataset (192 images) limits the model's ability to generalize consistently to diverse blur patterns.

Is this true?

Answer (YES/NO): NO